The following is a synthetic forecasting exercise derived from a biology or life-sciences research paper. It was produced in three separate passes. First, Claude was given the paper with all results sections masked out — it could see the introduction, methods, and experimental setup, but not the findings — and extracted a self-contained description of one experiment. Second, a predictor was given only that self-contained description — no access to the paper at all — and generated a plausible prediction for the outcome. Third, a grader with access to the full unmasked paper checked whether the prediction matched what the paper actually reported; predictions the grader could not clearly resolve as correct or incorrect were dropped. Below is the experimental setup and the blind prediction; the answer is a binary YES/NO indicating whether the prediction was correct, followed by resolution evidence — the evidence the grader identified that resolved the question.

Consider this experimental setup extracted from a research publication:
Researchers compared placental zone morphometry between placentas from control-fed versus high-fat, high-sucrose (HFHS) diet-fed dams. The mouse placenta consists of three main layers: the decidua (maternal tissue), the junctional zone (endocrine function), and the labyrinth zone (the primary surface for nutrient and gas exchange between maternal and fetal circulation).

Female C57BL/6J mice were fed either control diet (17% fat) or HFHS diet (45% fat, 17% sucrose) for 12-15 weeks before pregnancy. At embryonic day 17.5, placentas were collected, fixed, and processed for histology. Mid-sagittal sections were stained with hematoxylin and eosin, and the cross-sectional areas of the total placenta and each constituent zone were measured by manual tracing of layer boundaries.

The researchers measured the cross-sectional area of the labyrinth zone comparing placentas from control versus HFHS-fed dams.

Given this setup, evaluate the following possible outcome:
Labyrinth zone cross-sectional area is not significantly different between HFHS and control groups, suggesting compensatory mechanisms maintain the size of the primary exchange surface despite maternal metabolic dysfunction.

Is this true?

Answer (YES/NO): YES